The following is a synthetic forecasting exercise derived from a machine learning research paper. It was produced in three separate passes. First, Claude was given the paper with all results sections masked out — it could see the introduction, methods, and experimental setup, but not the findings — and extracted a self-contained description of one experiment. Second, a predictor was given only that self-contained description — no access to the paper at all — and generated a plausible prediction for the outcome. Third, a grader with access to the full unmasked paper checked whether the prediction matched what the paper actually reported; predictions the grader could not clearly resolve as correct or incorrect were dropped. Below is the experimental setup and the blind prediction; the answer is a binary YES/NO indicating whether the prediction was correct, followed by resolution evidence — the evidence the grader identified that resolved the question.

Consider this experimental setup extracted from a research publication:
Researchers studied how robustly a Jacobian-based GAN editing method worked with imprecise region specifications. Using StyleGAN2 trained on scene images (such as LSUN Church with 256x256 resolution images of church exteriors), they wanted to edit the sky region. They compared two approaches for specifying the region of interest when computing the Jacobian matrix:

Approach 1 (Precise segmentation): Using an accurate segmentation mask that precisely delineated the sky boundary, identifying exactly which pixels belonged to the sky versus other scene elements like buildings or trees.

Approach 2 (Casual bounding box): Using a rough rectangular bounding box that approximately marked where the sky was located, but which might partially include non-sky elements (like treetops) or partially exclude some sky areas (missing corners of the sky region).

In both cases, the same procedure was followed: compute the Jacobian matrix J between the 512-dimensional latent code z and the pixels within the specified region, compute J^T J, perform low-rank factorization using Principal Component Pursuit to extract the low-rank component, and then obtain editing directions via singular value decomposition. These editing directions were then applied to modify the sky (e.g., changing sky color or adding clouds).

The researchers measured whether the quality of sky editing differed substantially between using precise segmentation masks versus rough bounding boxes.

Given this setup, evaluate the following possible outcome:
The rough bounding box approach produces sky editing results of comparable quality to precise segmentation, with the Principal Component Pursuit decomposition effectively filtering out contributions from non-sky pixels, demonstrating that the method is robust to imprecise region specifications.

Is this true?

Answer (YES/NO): NO